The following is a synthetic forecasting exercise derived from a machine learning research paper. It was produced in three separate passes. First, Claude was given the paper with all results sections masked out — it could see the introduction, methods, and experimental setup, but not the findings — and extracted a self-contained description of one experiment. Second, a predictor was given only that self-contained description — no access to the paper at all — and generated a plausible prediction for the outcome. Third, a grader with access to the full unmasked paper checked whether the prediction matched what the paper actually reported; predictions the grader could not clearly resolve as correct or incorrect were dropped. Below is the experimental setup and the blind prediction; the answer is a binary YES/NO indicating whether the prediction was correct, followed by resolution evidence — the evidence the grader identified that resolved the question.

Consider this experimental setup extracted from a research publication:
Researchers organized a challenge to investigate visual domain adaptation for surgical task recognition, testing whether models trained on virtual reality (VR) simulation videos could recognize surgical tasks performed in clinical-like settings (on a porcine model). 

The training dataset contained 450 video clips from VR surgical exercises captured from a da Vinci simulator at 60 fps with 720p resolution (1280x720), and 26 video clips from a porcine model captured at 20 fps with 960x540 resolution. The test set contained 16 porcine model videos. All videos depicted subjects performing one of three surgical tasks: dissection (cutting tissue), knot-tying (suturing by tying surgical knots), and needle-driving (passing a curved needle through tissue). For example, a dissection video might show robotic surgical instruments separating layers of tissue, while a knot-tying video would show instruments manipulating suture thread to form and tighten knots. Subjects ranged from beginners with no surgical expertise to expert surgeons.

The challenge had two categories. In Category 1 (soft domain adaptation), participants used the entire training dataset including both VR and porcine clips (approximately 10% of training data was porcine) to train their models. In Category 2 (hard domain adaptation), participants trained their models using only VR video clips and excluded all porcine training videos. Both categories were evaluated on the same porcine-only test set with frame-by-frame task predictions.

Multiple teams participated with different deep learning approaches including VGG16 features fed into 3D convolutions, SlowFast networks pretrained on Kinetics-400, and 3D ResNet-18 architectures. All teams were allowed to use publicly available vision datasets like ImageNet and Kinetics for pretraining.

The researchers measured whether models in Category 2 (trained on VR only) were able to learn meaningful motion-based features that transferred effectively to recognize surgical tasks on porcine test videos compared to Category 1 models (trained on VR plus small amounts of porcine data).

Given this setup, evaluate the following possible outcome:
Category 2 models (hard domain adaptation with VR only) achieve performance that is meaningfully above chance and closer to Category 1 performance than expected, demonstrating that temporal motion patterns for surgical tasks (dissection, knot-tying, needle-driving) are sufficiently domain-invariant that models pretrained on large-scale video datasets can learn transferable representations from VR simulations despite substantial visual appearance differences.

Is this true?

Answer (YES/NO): NO